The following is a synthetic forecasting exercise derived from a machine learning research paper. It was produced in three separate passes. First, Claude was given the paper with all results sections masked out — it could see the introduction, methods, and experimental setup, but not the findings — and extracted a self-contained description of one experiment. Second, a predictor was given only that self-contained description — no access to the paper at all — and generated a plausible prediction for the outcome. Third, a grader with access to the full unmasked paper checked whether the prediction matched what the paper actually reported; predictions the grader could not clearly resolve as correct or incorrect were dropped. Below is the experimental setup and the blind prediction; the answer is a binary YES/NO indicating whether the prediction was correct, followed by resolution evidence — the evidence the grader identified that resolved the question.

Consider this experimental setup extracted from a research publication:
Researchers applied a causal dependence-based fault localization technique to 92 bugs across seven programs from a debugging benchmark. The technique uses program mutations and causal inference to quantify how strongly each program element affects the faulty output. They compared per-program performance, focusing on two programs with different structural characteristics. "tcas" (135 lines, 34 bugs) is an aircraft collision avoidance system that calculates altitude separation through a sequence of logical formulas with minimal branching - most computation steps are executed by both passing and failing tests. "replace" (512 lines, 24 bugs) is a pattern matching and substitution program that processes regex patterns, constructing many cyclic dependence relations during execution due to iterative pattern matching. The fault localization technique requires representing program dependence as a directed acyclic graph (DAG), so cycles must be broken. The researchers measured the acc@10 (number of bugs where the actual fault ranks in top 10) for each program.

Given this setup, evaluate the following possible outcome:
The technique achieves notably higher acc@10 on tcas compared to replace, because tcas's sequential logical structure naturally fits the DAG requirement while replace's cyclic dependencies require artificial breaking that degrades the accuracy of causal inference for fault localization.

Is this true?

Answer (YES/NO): YES